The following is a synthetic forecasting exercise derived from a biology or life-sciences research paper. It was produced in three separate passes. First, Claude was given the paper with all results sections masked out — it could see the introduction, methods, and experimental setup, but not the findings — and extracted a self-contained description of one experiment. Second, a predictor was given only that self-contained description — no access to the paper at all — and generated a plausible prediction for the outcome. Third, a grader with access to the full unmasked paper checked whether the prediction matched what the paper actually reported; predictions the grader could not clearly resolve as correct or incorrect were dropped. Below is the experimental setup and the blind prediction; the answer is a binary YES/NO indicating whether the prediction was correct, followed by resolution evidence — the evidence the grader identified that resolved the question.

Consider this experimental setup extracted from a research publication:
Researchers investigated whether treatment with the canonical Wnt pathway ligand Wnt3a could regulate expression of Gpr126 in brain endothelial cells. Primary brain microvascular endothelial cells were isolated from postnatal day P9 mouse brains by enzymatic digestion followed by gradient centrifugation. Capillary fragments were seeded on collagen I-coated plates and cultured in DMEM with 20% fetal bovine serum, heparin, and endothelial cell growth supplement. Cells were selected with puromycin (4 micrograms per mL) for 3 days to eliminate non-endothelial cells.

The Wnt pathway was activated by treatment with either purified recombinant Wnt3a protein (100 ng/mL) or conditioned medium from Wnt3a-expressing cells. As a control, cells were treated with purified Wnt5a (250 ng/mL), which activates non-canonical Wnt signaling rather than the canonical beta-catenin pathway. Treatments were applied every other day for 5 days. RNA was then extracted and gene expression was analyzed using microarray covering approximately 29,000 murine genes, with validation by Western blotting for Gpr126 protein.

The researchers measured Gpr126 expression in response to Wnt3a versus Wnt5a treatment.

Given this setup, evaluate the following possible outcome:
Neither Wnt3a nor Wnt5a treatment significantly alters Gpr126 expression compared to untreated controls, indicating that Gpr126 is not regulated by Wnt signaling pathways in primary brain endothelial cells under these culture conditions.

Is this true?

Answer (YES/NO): NO